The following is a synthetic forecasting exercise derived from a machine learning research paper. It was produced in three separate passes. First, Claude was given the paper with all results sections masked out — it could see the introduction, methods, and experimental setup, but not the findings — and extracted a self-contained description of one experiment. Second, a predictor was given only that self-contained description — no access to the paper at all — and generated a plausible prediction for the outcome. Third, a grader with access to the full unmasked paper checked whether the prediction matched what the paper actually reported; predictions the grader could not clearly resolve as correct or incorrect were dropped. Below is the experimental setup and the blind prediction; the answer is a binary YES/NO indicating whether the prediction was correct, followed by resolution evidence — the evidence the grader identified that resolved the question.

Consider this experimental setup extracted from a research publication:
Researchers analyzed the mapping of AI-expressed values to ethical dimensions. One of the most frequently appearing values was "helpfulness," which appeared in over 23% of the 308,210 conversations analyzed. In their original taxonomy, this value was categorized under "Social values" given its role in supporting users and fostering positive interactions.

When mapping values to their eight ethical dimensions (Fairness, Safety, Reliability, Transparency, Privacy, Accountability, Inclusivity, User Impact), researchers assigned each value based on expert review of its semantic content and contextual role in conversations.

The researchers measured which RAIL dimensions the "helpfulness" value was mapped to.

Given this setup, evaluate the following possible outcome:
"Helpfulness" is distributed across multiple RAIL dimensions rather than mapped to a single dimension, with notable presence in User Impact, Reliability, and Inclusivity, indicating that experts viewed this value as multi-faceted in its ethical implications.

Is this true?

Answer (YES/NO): NO